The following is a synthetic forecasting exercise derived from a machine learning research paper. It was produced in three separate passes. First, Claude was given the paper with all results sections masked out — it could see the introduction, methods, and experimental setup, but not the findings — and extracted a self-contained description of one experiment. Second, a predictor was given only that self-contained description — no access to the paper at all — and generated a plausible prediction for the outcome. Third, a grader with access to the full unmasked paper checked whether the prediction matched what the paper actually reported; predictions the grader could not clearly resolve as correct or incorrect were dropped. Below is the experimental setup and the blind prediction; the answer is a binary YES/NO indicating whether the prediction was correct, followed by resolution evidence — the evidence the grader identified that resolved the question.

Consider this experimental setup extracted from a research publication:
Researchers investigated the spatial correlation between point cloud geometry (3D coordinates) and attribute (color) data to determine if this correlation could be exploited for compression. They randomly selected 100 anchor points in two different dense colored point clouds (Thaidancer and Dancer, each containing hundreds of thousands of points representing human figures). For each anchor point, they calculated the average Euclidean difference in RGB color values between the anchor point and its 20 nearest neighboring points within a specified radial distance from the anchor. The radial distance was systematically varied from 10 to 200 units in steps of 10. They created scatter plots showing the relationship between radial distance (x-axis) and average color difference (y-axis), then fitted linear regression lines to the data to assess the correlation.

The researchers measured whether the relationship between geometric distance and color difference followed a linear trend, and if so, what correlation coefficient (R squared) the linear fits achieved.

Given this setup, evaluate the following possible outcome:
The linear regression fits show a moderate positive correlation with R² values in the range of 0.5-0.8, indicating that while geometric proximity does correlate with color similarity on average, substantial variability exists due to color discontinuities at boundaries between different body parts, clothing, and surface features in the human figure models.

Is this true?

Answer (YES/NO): NO